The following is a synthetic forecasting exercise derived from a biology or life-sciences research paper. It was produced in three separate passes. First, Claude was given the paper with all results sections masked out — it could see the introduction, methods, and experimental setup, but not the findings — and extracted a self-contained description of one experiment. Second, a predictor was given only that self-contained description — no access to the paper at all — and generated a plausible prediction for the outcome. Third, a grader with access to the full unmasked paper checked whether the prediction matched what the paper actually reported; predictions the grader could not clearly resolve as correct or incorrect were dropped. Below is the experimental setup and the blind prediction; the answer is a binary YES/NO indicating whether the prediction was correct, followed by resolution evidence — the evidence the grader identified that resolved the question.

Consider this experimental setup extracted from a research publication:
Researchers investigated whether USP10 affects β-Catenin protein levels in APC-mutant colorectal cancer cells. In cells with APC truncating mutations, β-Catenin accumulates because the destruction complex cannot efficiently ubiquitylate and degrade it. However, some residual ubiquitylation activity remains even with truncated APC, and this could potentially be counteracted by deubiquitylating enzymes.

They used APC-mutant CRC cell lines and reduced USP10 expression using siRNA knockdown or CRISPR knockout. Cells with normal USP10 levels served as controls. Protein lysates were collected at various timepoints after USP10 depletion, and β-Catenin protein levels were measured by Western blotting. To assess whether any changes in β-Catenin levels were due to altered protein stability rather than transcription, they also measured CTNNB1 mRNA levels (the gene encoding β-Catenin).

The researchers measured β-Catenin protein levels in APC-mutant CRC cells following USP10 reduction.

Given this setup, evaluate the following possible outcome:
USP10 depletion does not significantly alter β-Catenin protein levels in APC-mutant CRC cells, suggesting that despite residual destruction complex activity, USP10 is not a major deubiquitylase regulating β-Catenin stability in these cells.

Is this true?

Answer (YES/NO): NO